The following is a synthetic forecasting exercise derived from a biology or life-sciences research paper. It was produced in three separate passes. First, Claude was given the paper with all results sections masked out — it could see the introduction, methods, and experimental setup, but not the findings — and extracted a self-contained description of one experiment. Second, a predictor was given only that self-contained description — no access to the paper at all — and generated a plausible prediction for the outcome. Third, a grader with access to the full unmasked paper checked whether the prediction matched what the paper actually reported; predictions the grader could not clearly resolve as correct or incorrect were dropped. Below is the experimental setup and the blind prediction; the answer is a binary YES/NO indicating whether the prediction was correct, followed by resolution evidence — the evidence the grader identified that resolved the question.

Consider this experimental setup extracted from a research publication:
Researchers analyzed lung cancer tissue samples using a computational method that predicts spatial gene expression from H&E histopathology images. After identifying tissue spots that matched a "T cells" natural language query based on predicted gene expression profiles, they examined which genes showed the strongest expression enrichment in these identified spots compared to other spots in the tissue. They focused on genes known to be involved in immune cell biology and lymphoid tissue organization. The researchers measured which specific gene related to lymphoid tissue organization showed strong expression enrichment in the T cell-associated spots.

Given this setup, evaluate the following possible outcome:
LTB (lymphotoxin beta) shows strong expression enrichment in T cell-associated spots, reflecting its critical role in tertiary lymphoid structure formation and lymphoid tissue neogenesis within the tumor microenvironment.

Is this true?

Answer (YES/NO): YES